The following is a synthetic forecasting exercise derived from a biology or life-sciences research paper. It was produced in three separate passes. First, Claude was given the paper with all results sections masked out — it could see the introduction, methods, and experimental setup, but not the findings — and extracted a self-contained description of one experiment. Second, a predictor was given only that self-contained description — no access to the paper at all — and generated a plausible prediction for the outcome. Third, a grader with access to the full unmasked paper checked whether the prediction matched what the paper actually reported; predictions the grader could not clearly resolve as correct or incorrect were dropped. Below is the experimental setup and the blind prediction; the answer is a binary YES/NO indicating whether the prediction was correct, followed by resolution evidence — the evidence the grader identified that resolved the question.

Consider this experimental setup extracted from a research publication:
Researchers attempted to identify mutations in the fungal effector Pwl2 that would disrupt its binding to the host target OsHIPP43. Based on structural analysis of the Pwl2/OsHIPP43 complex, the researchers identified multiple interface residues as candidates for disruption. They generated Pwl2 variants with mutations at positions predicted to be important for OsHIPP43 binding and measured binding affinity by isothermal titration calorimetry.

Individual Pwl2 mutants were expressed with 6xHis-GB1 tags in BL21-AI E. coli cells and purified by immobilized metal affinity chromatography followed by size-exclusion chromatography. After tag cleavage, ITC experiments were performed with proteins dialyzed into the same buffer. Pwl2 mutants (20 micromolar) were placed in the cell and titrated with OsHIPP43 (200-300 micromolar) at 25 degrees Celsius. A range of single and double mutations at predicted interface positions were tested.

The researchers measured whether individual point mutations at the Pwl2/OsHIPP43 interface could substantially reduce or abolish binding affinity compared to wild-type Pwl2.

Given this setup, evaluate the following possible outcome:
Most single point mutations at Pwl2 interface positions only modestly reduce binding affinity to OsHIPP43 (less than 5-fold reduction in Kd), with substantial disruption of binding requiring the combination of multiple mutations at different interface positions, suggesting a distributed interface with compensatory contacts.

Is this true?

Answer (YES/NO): YES